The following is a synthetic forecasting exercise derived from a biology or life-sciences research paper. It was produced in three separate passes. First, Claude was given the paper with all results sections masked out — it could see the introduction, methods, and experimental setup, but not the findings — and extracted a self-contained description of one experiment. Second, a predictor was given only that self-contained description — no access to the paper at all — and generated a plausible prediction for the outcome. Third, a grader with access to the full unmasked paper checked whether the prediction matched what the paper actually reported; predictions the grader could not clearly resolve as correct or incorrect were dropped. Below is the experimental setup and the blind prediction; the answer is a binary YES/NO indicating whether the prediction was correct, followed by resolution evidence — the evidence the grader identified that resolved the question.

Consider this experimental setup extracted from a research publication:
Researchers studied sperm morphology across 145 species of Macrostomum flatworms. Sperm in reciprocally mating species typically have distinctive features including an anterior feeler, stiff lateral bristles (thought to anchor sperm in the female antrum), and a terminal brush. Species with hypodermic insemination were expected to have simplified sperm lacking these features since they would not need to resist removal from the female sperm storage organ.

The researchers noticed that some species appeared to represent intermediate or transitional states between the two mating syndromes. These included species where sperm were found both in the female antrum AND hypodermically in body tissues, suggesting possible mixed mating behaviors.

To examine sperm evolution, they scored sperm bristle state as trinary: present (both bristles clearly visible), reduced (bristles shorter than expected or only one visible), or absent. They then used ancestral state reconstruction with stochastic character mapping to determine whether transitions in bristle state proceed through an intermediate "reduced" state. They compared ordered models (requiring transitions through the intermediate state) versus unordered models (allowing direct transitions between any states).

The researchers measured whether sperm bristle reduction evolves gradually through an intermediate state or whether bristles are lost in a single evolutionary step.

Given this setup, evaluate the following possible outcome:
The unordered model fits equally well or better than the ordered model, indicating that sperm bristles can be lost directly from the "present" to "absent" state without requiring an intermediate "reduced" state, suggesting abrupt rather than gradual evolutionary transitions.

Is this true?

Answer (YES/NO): NO